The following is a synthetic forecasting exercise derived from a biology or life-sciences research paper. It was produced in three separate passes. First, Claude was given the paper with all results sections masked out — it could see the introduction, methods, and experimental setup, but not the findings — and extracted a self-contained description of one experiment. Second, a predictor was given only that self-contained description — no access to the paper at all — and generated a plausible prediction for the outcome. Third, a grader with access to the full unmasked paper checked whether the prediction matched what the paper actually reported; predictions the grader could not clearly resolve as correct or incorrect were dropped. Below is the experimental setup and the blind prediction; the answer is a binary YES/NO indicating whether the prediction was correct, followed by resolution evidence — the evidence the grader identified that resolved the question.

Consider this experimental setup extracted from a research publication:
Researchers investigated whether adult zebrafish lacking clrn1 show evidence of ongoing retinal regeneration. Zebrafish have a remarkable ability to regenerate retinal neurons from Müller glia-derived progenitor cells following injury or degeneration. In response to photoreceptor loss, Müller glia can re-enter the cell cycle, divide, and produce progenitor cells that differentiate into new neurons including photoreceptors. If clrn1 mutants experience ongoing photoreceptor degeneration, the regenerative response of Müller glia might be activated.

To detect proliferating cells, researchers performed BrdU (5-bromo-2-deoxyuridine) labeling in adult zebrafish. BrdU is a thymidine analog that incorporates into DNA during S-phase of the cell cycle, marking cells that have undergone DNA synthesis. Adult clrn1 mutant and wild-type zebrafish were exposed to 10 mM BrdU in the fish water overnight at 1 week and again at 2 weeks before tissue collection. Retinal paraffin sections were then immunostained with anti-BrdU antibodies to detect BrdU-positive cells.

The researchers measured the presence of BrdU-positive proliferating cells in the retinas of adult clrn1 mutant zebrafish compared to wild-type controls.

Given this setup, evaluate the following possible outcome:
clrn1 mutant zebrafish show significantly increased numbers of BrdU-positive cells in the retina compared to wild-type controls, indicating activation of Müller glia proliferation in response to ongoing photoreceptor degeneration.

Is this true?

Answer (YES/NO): YES